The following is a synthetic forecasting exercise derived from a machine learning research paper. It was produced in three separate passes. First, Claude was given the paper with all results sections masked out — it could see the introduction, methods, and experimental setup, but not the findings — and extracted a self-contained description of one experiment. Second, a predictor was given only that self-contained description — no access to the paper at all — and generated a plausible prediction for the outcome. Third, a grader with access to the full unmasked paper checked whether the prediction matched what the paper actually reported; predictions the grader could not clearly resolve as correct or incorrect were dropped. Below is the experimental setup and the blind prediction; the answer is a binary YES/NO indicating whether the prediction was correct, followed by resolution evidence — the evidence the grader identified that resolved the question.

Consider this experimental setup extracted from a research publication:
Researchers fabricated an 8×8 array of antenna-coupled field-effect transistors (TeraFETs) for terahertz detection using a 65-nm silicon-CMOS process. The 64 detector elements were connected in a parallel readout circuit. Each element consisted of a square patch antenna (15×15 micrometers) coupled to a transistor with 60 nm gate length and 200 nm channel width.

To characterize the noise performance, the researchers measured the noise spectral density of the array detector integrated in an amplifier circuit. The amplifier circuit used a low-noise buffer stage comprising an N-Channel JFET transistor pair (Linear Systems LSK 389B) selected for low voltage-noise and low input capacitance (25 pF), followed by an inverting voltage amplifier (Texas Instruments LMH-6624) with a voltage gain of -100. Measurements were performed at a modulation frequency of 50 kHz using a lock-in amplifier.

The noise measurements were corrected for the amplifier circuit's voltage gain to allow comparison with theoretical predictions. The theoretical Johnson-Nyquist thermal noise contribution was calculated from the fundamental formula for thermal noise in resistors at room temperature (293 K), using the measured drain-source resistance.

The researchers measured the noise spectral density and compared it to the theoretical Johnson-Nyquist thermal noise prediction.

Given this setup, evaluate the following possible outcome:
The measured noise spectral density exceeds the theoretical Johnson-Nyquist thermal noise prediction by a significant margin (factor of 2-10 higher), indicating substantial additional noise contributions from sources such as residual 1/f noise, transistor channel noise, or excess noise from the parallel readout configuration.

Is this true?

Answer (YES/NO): NO